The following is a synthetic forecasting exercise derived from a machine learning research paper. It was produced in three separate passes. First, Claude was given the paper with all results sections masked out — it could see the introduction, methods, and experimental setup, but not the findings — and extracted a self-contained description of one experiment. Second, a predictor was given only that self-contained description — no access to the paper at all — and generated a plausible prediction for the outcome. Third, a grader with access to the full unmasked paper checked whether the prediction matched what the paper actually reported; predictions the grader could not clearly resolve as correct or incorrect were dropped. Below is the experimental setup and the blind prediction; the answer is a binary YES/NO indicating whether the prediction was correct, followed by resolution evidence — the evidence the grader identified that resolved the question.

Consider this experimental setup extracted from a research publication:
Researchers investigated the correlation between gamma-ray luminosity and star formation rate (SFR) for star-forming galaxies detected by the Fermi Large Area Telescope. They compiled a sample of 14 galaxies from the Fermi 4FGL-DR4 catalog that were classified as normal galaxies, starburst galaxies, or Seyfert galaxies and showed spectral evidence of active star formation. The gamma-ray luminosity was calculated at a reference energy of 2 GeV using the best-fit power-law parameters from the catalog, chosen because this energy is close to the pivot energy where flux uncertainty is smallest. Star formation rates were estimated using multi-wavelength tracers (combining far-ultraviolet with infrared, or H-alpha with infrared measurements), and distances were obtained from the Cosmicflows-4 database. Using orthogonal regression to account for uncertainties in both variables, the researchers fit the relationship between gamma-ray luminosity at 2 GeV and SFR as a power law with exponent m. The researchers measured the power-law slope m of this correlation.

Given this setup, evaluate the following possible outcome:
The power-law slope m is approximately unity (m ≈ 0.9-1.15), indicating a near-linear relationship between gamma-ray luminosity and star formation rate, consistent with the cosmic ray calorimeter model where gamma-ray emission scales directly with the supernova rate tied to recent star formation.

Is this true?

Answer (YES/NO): NO